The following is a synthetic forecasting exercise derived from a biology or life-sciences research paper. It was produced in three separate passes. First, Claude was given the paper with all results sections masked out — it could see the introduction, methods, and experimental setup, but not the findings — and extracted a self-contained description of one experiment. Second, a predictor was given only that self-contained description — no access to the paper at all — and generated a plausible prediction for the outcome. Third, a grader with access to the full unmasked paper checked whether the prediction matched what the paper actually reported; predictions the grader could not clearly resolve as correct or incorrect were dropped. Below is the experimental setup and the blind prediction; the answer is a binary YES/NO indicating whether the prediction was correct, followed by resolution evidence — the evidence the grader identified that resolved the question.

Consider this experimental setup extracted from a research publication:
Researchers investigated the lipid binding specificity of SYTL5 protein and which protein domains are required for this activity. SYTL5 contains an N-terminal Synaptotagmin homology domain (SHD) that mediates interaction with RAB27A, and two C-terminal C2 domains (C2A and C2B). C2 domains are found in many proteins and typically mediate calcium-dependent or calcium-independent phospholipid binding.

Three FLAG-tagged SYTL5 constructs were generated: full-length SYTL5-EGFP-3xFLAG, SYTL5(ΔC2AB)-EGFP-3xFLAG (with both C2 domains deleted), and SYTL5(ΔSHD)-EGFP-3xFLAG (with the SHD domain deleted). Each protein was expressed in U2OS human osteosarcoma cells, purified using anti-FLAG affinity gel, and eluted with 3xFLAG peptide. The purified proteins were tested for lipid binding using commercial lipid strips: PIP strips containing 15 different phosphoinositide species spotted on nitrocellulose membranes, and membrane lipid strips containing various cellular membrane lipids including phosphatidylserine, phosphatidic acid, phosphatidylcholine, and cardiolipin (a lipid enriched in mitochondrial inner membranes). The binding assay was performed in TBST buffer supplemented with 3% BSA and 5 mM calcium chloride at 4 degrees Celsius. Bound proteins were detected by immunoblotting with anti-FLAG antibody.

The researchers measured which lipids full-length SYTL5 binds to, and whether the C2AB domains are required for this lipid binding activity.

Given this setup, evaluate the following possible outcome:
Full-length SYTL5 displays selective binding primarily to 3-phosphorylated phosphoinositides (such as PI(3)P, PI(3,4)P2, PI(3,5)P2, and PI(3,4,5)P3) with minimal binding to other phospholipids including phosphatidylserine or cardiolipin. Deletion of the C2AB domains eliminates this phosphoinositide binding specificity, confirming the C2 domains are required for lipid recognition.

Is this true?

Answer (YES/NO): NO